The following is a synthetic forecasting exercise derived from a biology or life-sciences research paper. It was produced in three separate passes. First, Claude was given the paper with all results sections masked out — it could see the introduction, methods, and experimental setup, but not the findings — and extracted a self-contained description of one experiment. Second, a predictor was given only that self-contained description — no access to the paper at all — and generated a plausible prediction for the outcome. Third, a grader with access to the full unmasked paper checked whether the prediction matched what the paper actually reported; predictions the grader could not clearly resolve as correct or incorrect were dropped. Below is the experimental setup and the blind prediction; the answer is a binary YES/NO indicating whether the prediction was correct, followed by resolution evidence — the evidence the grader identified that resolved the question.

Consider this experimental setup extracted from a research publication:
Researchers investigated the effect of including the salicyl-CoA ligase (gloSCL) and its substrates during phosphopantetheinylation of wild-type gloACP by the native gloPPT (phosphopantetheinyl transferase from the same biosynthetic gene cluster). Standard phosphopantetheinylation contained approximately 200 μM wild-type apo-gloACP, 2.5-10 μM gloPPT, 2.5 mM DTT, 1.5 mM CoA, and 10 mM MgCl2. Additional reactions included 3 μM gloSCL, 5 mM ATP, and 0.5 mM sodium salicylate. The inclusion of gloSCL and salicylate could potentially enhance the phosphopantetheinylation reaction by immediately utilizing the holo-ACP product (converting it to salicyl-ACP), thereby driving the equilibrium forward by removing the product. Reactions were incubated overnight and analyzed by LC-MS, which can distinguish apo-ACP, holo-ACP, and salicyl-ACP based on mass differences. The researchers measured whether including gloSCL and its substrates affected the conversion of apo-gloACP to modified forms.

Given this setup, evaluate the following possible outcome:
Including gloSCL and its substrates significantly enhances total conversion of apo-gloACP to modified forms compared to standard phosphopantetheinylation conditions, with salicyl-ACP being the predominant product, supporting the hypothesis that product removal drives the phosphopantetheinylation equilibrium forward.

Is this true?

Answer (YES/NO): NO